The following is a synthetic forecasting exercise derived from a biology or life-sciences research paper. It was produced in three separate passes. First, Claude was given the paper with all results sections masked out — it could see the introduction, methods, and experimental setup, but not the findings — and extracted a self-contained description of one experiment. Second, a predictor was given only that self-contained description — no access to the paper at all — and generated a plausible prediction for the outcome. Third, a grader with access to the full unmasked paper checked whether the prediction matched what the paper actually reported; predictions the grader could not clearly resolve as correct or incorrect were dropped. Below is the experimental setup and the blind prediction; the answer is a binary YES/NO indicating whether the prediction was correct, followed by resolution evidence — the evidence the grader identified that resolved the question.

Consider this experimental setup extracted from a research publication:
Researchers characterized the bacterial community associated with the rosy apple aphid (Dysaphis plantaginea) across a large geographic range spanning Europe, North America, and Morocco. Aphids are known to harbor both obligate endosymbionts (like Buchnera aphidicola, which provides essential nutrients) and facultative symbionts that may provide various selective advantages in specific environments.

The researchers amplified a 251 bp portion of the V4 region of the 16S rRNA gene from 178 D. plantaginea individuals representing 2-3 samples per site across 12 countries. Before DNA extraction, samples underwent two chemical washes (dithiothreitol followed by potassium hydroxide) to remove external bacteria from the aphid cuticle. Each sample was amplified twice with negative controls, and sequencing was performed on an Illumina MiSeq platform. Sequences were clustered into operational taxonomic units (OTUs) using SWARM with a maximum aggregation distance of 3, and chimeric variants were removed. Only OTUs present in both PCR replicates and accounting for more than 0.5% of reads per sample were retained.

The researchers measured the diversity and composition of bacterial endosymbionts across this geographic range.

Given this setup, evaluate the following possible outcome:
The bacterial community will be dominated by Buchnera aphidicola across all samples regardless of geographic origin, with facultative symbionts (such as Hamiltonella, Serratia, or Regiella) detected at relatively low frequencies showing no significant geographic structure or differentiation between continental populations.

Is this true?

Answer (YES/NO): YES